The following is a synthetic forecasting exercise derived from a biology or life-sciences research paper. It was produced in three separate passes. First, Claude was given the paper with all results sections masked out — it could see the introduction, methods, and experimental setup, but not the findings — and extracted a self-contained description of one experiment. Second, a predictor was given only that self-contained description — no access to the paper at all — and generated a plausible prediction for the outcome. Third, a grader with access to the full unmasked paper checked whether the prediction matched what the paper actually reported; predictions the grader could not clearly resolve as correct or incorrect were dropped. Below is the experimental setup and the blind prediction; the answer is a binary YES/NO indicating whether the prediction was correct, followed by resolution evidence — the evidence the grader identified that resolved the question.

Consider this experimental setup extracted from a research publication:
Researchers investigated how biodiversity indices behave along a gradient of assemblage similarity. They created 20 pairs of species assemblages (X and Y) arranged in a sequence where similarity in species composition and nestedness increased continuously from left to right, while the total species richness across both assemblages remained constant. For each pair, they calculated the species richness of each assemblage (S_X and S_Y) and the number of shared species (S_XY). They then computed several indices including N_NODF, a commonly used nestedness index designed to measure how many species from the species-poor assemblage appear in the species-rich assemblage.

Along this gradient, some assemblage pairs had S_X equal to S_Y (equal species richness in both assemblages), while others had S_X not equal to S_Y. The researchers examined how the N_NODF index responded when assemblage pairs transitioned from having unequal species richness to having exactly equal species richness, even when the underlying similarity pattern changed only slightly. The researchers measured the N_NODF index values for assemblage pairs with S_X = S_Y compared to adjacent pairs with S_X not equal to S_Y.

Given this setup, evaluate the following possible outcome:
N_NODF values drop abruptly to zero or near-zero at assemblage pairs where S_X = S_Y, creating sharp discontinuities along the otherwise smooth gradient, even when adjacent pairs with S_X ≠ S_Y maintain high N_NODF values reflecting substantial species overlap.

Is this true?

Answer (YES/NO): YES